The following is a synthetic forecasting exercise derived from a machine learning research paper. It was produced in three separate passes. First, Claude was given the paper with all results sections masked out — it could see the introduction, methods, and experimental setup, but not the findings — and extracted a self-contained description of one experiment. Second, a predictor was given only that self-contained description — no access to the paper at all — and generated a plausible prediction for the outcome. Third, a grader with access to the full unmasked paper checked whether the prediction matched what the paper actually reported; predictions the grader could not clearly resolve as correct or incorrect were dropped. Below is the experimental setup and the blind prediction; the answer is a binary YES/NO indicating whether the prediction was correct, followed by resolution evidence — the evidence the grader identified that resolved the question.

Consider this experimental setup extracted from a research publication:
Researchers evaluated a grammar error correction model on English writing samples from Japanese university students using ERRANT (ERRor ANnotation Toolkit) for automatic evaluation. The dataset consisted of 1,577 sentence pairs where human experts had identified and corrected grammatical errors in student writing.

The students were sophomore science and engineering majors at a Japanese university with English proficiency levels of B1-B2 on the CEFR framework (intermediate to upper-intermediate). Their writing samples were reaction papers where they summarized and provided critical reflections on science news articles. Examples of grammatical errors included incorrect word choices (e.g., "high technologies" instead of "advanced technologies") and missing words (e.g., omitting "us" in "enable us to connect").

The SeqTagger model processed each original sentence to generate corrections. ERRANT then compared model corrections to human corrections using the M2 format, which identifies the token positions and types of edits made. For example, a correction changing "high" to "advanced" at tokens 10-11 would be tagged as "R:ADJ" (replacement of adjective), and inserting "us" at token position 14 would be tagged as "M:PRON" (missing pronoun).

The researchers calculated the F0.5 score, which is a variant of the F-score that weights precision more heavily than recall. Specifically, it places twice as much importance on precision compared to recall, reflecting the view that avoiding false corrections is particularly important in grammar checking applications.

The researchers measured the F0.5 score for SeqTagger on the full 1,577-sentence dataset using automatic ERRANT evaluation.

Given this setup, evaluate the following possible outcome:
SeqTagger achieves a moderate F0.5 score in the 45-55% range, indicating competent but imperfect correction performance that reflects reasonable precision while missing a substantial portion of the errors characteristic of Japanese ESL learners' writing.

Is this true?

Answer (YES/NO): NO